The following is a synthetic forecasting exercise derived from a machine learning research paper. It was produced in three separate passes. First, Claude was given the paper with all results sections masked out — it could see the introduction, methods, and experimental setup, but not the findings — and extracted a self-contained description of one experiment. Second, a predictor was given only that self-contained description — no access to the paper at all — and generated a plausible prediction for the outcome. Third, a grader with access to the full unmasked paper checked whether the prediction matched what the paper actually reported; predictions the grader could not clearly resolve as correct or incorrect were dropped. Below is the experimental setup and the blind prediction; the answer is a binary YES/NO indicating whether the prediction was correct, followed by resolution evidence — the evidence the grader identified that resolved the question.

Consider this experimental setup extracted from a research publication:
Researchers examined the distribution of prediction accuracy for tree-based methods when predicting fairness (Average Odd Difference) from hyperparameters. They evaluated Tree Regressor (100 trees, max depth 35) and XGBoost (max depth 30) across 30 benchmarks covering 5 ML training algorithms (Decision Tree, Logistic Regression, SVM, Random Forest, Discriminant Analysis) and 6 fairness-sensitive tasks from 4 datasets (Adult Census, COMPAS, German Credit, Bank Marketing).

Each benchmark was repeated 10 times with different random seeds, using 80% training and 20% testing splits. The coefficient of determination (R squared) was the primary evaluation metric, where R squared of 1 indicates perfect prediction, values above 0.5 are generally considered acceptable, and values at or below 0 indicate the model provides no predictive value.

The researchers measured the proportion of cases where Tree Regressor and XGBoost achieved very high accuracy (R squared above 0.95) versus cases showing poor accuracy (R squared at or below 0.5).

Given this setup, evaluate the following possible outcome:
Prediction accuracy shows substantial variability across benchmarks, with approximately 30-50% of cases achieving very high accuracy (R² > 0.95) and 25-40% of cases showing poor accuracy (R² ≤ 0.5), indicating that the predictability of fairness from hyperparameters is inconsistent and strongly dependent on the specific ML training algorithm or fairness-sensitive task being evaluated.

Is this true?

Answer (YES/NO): NO